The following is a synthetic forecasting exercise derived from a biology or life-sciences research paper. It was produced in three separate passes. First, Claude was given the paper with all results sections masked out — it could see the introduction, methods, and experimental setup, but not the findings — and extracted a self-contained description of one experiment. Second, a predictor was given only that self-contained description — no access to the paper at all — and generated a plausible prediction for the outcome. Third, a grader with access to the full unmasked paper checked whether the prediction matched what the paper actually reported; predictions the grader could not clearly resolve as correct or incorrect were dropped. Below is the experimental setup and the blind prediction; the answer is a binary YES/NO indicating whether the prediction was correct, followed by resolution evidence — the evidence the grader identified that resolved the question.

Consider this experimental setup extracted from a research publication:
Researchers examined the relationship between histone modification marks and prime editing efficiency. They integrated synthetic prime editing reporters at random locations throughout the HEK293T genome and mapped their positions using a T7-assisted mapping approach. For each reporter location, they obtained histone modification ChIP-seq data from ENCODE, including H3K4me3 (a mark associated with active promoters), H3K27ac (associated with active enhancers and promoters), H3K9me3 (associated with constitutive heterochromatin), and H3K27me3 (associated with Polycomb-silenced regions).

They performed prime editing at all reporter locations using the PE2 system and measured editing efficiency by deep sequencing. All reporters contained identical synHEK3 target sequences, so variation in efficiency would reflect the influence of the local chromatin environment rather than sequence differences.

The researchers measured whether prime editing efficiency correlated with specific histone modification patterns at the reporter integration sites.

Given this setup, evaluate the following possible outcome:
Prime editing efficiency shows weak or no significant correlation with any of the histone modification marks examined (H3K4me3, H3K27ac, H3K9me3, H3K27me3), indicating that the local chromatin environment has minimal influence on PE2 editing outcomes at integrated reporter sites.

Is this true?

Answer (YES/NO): NO